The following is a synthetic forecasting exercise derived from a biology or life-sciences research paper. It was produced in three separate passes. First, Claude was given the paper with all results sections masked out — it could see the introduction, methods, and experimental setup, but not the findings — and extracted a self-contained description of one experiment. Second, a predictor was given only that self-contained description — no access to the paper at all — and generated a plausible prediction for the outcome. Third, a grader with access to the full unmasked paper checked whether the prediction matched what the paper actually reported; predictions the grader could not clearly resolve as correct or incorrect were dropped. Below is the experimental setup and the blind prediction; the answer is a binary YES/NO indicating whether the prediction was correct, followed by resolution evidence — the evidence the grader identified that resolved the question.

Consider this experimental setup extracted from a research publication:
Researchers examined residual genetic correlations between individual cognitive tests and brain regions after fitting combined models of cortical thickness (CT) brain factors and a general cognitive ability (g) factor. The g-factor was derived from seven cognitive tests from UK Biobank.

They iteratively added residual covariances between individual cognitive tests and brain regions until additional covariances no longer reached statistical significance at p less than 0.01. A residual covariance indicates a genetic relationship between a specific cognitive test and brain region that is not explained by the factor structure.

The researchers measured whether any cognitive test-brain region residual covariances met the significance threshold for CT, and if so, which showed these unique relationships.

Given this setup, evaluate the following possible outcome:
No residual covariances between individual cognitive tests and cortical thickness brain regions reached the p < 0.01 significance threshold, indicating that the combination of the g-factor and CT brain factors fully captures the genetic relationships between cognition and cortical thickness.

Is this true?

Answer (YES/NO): NO